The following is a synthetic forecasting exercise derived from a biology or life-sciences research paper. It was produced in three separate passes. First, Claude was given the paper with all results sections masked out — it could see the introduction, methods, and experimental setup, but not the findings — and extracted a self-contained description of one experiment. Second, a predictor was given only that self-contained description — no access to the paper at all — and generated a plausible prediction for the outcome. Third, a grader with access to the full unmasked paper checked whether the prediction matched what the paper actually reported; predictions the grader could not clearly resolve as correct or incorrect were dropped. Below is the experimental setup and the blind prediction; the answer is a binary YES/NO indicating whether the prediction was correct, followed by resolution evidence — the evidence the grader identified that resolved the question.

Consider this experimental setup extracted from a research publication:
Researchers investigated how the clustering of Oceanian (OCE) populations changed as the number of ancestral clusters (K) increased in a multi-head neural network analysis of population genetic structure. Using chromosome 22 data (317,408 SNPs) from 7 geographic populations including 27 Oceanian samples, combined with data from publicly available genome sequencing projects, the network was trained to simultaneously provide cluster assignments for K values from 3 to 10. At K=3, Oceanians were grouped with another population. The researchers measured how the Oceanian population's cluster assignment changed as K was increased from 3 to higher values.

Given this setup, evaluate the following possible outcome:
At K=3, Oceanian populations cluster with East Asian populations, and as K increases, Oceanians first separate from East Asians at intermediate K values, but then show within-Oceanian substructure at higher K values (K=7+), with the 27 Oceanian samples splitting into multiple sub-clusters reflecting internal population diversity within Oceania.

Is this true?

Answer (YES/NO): NO